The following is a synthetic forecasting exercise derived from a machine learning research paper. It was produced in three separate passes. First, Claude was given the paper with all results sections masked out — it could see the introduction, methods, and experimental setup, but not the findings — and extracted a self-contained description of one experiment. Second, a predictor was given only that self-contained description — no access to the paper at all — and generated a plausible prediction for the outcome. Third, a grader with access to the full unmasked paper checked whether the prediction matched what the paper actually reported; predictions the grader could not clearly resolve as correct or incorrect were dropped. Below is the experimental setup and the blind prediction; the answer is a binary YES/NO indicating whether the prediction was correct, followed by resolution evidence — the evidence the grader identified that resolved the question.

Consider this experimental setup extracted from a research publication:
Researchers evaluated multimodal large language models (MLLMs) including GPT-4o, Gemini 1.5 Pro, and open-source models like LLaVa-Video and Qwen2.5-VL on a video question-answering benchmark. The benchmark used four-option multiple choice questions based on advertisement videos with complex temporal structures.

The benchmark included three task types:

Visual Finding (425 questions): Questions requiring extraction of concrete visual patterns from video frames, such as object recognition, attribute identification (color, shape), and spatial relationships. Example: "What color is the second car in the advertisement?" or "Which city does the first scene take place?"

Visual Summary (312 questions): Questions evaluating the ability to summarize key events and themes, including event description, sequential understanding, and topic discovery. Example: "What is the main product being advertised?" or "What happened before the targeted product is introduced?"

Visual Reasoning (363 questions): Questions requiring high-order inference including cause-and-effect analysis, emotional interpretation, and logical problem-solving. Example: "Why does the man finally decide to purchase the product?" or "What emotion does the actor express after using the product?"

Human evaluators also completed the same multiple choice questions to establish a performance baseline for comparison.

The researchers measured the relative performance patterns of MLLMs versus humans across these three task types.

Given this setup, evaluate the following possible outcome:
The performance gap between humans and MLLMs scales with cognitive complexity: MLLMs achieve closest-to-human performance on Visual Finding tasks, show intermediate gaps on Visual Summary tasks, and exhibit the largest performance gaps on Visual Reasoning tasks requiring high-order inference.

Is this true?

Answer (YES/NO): YES